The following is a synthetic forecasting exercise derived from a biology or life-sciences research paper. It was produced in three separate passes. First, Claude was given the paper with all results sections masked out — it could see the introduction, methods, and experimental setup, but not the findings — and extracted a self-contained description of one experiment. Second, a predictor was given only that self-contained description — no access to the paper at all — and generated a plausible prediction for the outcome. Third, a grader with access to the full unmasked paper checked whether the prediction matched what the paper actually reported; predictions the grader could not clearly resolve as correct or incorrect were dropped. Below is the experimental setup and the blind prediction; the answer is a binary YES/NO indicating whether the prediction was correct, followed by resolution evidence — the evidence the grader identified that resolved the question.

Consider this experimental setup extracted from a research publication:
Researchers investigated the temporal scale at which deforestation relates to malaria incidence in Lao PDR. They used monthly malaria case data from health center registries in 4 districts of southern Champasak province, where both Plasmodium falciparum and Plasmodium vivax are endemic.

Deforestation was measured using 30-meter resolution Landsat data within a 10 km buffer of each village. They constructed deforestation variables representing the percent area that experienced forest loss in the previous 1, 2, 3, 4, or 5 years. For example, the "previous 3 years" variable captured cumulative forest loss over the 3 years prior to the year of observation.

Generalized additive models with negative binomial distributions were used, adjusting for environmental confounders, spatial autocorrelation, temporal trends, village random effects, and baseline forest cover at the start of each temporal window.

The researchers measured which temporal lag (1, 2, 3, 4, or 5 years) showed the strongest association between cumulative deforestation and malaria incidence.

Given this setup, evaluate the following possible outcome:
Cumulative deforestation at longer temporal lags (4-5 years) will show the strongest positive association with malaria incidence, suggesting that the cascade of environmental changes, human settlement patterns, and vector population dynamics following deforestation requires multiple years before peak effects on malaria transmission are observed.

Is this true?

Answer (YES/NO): NO